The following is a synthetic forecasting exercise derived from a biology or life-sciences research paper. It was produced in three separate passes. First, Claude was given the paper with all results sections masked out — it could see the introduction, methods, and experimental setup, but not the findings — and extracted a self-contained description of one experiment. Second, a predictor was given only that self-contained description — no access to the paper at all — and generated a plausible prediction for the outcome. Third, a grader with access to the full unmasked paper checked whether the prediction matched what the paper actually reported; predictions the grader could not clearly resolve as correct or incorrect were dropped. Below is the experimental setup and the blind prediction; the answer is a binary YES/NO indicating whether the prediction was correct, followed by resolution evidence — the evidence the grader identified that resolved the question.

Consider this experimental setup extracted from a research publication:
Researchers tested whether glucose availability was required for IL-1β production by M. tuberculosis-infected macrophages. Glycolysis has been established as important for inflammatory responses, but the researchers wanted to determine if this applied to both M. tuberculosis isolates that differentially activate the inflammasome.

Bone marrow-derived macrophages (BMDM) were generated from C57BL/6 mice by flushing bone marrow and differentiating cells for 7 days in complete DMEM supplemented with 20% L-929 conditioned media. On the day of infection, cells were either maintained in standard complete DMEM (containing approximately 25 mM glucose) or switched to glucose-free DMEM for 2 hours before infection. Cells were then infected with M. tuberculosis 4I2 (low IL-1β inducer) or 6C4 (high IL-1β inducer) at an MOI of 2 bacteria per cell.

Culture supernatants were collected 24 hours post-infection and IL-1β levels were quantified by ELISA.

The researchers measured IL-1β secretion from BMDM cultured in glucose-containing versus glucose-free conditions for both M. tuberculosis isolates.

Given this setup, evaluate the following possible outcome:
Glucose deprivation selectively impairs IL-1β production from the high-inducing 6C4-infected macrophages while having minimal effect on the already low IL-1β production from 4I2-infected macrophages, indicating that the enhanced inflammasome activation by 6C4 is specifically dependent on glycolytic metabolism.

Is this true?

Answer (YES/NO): NO